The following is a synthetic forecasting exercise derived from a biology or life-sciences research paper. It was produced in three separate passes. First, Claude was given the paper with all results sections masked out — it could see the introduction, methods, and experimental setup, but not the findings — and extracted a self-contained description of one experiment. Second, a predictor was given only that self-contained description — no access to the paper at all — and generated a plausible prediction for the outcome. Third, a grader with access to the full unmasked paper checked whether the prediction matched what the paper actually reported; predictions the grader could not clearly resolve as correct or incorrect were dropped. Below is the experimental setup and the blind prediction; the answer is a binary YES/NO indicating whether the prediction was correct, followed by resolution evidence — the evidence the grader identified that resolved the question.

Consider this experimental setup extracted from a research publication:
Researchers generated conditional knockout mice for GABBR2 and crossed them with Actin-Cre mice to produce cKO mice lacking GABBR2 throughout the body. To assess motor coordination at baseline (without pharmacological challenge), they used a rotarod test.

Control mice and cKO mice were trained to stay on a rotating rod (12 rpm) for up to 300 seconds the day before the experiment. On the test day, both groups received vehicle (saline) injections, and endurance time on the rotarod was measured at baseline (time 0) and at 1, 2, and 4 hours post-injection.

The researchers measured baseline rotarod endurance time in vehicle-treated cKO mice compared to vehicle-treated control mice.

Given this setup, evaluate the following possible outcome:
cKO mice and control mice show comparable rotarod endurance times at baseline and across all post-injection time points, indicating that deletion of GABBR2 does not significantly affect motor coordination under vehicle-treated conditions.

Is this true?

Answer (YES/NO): NO